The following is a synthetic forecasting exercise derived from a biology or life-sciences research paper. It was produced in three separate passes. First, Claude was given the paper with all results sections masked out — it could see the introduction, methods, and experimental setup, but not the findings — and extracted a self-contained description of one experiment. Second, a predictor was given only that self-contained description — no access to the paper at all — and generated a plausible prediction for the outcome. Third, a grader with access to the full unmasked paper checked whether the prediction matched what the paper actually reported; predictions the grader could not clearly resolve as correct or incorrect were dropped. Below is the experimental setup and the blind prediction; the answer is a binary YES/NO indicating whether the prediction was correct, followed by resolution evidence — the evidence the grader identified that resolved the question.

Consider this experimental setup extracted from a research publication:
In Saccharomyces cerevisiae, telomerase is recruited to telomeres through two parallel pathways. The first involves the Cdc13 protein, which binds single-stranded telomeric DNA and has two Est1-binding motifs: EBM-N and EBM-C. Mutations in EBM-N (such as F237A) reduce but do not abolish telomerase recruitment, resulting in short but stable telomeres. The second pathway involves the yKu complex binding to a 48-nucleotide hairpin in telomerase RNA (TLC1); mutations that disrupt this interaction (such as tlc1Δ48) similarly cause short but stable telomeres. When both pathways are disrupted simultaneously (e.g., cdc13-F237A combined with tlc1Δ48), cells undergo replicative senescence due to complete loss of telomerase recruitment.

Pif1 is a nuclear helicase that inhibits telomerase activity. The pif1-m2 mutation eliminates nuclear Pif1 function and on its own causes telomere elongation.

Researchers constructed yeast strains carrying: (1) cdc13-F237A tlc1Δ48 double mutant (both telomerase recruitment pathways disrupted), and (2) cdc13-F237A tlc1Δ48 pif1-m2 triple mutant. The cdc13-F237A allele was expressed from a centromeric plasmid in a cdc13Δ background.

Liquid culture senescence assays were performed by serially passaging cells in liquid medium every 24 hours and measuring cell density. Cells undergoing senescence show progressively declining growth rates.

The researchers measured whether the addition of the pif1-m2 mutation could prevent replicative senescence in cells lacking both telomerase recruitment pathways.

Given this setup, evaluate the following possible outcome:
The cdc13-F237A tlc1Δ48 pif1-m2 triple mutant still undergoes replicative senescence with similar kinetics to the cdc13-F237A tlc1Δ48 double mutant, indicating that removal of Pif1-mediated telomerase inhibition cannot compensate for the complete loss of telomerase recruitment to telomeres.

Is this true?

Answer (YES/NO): NO